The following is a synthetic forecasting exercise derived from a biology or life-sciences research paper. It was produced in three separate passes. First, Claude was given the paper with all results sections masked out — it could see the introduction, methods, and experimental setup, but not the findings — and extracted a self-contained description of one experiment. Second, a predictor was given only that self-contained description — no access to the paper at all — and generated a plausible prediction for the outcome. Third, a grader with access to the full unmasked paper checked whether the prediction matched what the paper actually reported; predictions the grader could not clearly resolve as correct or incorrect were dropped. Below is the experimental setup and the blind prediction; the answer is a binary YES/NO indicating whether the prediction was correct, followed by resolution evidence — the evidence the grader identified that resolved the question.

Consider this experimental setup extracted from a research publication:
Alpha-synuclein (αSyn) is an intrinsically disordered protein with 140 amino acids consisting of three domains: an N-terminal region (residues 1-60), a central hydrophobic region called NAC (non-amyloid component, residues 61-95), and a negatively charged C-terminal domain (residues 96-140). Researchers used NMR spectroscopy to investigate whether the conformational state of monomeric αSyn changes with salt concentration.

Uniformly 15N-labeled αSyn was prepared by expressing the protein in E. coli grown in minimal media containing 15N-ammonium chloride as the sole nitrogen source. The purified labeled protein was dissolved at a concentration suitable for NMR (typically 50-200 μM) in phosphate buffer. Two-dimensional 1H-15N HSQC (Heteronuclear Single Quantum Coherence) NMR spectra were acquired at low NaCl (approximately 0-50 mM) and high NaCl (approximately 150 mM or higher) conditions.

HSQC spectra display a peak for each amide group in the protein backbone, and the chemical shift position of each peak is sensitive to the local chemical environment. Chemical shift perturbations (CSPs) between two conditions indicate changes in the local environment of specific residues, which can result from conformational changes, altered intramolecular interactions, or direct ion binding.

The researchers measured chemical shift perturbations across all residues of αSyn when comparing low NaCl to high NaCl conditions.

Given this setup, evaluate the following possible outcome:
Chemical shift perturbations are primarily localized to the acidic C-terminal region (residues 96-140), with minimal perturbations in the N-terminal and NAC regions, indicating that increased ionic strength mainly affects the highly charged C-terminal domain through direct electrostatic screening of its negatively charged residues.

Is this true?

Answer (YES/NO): NO